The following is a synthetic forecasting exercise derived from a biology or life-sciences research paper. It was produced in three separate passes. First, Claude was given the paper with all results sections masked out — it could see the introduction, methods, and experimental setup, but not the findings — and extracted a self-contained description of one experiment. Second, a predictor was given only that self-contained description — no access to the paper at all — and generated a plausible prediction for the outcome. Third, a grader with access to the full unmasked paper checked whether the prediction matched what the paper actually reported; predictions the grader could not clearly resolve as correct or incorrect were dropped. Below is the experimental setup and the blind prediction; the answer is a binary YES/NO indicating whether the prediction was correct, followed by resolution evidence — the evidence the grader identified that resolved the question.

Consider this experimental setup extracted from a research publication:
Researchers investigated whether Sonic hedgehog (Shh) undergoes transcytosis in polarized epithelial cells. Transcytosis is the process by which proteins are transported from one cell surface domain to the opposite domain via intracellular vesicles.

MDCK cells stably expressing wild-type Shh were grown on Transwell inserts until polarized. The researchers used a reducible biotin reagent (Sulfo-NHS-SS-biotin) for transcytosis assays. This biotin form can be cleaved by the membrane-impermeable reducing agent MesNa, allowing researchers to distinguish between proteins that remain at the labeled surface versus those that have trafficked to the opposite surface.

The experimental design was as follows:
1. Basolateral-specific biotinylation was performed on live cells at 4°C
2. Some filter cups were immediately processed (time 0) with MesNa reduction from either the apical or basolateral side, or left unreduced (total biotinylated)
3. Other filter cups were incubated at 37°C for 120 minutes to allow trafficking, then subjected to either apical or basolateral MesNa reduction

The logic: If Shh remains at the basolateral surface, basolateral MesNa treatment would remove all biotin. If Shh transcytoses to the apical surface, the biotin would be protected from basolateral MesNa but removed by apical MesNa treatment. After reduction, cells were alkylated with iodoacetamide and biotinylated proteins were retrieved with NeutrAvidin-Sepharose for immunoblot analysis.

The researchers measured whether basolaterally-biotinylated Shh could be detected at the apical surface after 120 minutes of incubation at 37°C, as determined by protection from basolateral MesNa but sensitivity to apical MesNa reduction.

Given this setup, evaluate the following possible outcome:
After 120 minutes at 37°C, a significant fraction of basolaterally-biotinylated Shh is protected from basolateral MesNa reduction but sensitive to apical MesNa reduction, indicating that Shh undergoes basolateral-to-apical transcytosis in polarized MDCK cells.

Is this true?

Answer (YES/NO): YES